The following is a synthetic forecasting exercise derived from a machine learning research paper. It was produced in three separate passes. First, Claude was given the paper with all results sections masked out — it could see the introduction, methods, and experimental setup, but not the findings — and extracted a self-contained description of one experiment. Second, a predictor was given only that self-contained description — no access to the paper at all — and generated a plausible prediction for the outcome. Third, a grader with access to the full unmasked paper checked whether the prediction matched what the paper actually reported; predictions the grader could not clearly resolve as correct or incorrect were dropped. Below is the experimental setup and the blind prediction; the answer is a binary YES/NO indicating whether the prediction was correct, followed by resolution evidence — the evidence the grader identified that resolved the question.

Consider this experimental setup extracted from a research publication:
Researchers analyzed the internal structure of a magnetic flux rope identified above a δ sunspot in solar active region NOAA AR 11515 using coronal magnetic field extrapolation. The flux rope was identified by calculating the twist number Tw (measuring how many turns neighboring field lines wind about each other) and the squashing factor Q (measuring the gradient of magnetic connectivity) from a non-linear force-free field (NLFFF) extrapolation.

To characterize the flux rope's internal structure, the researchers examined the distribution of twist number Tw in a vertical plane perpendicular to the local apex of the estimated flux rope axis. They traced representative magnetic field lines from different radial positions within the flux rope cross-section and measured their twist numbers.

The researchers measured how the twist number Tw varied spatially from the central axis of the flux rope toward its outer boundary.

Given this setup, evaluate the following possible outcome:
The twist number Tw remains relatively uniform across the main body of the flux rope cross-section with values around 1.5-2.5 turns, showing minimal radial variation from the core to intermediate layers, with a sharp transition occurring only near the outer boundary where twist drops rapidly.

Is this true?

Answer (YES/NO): NO